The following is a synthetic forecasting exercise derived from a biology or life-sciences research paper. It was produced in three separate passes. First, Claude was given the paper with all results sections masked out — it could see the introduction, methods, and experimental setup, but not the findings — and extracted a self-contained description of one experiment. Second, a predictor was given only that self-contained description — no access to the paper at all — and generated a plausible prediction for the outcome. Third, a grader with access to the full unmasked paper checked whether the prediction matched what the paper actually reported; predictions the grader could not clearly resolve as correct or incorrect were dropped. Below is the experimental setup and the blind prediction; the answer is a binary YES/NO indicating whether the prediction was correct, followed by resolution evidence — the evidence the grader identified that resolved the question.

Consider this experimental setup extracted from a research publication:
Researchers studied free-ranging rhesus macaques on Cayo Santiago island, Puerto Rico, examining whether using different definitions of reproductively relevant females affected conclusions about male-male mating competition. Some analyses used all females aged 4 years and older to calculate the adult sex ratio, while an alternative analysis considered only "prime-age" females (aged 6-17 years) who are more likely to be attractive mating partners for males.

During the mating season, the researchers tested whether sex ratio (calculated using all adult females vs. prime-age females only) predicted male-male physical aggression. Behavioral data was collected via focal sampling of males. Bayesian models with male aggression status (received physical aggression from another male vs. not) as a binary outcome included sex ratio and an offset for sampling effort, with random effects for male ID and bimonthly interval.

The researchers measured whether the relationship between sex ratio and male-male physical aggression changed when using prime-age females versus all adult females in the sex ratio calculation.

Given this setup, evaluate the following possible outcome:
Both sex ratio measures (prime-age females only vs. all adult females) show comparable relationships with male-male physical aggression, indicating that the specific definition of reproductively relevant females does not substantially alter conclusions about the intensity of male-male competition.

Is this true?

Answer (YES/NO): YES